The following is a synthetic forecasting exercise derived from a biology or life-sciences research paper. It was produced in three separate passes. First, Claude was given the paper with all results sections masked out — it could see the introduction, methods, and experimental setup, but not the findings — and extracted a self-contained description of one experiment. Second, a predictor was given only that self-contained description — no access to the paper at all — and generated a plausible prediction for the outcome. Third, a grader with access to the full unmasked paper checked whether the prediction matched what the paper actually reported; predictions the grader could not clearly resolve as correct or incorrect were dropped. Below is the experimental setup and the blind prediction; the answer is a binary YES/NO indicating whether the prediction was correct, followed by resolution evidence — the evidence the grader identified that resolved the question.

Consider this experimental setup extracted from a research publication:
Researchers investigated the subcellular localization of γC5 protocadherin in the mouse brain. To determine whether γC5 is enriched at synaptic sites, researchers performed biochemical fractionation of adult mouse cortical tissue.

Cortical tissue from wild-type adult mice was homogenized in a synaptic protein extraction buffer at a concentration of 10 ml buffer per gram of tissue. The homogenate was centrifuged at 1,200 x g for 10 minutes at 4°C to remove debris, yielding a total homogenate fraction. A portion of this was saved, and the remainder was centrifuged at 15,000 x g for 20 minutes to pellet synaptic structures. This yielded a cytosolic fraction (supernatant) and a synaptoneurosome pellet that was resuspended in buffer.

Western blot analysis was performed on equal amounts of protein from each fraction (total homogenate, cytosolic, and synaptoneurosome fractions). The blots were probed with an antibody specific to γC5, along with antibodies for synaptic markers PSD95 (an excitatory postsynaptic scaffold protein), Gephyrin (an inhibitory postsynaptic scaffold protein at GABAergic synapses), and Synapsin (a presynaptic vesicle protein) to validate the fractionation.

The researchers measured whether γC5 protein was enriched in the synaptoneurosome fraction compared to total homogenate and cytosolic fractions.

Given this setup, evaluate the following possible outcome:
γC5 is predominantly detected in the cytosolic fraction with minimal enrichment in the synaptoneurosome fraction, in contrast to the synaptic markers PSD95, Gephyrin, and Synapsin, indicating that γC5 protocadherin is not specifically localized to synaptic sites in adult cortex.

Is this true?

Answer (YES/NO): NO